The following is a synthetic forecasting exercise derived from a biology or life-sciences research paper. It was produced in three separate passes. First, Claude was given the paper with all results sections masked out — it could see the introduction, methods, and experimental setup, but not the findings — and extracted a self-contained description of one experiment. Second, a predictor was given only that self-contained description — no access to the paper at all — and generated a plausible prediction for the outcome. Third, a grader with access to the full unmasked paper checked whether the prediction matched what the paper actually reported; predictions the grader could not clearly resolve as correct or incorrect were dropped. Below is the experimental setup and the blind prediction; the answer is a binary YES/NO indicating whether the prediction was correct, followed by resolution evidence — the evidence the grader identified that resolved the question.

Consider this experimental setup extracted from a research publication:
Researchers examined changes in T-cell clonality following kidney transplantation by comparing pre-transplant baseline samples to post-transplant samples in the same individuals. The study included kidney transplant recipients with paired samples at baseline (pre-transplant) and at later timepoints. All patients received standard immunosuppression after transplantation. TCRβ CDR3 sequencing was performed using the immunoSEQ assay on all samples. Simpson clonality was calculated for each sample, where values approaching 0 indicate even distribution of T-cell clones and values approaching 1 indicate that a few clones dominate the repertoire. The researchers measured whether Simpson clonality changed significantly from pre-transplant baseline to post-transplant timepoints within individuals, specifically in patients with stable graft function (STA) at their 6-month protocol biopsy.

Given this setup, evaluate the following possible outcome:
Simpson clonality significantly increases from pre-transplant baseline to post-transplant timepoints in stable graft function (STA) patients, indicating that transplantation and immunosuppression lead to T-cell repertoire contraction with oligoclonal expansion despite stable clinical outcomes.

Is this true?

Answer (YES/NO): NO